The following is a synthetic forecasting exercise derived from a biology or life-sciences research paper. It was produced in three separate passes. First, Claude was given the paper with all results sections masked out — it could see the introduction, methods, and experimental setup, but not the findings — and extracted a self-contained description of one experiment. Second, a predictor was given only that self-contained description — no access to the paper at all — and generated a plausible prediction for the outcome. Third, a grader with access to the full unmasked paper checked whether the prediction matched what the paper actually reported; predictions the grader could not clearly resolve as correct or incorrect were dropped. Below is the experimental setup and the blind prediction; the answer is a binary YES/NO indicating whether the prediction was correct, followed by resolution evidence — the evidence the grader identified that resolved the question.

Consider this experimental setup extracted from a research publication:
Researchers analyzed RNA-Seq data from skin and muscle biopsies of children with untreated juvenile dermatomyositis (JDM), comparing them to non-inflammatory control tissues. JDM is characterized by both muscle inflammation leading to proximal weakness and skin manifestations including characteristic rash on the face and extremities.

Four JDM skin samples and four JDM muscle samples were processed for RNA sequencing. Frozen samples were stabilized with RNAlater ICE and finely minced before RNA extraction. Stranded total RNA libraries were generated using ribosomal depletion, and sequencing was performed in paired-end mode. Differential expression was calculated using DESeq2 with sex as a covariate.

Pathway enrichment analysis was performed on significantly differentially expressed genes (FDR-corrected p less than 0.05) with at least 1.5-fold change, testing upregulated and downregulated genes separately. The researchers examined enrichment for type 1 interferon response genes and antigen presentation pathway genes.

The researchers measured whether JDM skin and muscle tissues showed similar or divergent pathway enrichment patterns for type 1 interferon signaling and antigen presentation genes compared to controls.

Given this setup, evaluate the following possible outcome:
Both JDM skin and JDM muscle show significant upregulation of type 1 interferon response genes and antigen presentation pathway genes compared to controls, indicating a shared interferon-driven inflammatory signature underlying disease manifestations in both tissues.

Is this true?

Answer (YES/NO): YES